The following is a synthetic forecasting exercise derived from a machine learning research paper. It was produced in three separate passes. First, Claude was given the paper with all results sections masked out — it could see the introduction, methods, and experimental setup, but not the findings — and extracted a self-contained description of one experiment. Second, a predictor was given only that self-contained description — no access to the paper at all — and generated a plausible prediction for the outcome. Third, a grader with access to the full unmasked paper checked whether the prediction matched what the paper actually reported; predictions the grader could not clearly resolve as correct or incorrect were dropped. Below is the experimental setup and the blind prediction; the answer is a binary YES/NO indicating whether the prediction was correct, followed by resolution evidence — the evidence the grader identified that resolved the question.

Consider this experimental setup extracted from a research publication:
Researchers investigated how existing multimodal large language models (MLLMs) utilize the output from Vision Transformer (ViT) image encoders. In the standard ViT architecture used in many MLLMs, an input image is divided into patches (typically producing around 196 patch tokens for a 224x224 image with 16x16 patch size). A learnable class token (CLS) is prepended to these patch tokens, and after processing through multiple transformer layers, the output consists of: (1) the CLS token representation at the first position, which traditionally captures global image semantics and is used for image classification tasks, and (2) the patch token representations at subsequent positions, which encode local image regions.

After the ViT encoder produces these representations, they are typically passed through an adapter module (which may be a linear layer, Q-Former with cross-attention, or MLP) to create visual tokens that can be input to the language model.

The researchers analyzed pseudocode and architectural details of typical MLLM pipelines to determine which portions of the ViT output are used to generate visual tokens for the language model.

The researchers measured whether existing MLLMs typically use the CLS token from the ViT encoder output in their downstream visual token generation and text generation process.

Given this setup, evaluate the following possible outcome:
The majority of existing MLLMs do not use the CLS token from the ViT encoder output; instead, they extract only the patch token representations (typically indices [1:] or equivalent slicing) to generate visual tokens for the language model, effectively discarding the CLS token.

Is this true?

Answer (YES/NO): YES